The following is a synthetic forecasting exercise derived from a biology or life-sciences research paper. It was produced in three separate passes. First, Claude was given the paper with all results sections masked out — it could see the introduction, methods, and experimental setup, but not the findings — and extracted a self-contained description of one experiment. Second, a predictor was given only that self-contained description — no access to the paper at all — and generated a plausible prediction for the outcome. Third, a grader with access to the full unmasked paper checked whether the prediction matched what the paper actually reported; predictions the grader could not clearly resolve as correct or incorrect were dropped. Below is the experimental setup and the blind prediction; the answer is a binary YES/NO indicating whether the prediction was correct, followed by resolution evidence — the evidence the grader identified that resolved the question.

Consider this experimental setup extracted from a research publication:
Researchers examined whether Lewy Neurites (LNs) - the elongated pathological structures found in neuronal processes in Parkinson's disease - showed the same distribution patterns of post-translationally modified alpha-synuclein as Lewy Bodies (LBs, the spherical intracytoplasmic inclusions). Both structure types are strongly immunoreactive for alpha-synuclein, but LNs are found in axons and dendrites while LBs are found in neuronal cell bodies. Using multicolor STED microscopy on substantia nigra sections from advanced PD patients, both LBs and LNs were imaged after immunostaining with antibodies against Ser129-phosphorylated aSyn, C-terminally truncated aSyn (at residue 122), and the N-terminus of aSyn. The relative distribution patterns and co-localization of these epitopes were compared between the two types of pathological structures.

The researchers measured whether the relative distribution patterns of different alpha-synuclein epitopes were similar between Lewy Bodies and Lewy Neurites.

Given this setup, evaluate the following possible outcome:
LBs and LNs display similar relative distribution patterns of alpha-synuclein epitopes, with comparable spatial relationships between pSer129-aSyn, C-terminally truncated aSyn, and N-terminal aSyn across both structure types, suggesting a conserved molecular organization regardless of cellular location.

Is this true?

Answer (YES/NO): YES